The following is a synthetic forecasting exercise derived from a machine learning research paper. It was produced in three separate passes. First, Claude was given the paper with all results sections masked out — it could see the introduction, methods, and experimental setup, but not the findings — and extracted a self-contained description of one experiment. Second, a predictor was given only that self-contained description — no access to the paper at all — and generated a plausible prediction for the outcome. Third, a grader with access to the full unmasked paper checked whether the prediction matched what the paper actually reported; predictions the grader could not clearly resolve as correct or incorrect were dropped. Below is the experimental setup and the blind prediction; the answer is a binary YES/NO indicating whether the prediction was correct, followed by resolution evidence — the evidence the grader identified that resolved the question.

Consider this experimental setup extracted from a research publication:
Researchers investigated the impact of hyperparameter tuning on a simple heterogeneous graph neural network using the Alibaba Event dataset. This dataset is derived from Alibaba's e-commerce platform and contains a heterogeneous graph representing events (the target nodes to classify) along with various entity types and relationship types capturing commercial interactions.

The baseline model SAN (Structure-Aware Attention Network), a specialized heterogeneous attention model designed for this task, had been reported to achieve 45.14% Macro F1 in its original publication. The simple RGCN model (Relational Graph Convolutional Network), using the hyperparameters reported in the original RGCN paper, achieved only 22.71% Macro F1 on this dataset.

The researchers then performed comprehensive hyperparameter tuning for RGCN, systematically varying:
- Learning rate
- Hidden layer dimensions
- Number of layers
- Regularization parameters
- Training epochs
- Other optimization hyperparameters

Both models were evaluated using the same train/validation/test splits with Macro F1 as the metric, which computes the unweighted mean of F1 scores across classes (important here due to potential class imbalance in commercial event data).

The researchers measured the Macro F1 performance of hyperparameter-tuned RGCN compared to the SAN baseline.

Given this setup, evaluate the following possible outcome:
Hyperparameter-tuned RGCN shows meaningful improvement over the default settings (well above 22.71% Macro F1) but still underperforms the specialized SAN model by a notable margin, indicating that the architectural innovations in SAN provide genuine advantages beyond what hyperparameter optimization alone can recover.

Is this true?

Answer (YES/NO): NO